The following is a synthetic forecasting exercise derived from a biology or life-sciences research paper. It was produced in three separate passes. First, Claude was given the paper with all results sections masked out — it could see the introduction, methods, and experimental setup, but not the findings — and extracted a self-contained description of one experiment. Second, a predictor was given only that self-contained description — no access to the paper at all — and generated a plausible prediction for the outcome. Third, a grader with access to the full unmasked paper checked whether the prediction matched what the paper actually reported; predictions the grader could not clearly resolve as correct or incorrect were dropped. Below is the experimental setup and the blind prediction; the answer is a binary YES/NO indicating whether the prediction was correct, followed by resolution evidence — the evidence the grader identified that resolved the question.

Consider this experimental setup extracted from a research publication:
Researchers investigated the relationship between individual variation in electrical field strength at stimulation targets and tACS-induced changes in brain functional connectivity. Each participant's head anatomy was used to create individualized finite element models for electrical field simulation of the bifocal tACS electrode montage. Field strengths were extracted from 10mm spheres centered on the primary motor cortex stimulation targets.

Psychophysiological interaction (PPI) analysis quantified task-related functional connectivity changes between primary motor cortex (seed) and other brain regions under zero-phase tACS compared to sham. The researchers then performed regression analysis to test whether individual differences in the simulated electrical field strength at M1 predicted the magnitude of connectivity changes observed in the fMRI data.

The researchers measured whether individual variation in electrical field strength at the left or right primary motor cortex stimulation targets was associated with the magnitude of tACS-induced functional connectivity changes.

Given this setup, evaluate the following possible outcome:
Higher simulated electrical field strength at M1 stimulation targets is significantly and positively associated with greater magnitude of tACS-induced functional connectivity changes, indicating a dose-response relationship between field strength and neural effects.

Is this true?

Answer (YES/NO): YES